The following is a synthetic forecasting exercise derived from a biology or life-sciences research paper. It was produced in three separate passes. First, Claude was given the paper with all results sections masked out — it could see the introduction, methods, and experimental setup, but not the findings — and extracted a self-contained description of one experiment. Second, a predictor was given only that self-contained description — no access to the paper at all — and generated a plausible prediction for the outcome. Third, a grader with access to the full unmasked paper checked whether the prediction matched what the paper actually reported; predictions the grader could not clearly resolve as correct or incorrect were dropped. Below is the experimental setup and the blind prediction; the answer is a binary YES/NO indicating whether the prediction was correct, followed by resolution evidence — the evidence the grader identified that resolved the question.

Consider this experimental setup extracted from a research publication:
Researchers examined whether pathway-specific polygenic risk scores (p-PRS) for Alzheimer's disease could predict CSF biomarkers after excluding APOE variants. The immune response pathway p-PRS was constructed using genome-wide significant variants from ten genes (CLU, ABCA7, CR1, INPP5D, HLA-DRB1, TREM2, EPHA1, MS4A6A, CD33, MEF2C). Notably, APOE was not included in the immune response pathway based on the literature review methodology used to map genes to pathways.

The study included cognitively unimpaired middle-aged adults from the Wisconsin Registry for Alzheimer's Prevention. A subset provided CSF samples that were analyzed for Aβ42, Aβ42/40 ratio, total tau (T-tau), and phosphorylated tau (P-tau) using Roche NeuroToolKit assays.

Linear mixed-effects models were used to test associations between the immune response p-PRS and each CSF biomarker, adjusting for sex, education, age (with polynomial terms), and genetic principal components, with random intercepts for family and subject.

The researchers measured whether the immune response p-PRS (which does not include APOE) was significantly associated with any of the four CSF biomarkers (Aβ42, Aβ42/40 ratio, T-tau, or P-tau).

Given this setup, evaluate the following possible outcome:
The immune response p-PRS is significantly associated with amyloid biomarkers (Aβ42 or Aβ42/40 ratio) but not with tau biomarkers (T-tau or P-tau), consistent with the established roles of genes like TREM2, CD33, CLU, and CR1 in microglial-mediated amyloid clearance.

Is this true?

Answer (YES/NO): NO